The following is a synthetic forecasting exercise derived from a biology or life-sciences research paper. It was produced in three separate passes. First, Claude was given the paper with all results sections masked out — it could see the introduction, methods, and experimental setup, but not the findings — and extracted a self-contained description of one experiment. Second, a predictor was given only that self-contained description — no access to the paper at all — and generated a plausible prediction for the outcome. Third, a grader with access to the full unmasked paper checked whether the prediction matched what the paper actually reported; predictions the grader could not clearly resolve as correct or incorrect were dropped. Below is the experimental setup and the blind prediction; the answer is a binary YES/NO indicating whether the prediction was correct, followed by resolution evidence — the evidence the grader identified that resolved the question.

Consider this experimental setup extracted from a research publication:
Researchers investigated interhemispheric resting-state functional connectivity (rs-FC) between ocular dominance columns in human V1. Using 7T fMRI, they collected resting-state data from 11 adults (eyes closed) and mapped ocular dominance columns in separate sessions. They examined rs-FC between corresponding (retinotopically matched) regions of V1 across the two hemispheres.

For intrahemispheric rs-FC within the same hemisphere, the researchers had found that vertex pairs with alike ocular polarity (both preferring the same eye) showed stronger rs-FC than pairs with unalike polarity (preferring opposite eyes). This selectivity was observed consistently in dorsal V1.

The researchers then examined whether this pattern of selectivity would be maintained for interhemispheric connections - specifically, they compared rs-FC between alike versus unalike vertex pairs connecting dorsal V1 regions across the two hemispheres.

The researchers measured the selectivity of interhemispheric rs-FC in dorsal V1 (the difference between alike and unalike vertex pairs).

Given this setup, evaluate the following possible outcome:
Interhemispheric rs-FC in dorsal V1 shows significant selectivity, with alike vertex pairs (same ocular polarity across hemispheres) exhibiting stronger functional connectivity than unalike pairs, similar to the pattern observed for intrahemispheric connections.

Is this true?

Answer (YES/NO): YES